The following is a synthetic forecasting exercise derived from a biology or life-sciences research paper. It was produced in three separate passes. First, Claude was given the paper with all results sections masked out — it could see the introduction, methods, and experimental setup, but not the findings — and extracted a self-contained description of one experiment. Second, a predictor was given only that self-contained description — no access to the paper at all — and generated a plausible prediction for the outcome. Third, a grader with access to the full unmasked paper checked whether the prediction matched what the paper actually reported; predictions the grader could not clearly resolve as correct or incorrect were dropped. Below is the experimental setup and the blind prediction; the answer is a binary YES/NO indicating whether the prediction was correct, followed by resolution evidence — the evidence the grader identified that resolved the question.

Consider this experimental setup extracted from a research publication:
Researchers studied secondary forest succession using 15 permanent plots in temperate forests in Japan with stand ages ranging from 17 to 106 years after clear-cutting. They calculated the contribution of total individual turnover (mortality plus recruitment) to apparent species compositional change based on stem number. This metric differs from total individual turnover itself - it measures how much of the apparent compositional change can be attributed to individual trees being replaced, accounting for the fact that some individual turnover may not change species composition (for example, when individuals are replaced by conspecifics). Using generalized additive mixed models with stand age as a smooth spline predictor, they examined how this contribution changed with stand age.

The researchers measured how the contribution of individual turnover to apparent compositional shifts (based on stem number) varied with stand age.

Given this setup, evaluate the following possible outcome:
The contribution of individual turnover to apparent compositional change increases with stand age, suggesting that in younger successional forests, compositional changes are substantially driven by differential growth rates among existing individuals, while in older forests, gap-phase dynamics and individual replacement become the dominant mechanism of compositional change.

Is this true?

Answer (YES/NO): NO